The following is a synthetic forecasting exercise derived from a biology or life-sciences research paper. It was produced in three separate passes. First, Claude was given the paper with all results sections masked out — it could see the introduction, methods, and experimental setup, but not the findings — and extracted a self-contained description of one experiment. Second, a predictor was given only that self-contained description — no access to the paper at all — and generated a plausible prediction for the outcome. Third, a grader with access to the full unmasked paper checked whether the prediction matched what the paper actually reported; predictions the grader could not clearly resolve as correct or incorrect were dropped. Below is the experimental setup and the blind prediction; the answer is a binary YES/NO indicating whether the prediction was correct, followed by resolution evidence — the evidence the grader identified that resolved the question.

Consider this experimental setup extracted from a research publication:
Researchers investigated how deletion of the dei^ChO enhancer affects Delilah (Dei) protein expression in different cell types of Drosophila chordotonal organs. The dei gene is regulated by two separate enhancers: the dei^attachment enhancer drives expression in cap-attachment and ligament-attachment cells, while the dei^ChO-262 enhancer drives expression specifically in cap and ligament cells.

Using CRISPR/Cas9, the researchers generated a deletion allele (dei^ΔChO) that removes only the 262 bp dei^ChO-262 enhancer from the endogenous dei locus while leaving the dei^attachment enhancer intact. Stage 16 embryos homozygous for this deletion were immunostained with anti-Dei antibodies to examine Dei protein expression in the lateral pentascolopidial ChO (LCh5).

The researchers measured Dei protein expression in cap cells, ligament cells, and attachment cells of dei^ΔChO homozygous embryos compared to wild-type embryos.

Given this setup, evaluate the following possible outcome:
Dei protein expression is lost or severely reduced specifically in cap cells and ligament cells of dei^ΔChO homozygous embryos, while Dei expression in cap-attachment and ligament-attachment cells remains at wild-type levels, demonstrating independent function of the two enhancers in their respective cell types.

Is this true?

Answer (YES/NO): YES